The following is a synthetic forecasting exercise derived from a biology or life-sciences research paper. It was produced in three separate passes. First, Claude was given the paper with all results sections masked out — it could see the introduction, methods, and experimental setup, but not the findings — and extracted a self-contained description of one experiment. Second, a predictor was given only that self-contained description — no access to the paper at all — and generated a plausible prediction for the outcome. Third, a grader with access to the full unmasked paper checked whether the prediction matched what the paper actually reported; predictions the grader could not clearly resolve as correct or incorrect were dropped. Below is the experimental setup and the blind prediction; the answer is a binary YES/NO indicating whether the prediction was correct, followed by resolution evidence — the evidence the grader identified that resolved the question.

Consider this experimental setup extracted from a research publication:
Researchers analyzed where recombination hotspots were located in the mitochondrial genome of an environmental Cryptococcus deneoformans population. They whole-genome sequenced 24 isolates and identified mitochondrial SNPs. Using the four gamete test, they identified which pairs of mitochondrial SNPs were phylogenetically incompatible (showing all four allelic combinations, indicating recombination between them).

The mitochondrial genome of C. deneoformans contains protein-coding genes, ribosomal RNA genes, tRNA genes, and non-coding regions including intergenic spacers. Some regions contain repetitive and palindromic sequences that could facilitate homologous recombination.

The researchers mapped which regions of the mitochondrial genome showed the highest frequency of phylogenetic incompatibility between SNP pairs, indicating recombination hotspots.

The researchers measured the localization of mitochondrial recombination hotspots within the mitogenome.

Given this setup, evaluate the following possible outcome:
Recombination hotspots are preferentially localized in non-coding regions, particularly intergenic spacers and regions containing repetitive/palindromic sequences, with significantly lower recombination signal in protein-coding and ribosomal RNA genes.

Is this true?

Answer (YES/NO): YES